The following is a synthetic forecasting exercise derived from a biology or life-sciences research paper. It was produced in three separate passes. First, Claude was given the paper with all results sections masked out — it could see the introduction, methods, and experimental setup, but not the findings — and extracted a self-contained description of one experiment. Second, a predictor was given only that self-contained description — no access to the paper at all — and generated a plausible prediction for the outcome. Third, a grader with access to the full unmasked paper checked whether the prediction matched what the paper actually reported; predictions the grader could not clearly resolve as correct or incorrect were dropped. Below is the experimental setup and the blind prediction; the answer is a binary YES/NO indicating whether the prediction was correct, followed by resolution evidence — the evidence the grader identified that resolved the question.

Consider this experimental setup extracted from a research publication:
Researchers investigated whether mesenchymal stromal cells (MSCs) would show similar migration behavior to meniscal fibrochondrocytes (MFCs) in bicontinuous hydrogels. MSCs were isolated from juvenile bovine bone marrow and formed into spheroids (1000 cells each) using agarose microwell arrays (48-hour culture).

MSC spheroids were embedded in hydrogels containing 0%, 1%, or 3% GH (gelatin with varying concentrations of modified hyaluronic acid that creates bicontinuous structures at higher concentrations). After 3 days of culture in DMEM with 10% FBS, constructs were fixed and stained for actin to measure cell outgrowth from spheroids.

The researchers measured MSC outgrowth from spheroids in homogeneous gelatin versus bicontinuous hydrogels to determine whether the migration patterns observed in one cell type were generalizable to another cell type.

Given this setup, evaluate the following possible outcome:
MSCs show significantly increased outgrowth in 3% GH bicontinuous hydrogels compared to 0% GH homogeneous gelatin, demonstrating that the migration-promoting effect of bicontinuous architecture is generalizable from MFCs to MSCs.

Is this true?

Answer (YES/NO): YES